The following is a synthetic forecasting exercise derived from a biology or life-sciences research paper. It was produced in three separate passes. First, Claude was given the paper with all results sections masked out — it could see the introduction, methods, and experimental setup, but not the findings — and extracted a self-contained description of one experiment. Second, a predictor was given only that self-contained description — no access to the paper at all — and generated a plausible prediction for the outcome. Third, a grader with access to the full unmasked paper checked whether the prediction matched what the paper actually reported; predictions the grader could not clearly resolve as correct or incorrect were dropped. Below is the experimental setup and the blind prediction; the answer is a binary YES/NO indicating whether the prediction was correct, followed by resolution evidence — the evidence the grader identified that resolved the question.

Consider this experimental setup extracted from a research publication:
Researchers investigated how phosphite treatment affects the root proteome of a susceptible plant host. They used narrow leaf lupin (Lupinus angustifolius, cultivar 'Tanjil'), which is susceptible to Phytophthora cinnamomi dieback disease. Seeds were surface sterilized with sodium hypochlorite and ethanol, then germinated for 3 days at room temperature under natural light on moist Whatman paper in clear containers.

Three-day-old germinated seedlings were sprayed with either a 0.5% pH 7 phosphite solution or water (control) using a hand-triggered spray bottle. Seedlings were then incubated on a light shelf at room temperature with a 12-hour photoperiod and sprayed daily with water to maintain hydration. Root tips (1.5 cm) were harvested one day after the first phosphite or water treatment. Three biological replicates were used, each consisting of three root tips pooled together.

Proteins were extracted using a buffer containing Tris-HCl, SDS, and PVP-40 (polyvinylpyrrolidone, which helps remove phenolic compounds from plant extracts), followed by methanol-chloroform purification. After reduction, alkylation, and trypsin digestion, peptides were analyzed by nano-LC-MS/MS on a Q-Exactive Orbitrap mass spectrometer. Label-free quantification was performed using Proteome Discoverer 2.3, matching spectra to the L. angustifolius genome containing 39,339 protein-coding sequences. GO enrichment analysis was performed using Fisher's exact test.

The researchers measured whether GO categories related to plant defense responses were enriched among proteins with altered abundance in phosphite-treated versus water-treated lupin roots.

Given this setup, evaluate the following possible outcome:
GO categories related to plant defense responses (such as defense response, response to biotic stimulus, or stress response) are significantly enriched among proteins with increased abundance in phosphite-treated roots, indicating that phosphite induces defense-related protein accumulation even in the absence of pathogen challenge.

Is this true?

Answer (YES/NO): YES